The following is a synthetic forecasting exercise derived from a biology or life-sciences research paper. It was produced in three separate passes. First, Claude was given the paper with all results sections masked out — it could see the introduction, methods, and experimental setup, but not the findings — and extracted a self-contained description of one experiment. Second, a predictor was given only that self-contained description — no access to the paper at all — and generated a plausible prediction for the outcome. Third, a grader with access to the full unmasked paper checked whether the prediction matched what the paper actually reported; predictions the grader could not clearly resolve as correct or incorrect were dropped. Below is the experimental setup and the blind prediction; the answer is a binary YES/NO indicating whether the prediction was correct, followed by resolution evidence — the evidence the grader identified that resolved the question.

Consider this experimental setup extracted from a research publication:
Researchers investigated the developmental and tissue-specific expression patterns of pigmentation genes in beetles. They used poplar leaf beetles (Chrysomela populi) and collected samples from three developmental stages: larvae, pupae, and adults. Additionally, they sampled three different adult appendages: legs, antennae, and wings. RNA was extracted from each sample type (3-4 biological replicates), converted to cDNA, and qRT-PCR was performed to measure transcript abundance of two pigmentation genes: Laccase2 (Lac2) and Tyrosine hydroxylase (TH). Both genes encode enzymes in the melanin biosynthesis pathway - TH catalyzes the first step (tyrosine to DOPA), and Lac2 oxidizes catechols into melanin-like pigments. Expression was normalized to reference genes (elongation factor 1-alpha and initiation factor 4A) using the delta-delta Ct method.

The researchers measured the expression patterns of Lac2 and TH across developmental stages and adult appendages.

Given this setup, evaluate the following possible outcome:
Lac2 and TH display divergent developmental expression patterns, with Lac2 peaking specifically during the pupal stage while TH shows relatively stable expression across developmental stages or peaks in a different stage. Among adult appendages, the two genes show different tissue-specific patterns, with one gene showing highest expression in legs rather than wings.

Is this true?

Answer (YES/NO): NO